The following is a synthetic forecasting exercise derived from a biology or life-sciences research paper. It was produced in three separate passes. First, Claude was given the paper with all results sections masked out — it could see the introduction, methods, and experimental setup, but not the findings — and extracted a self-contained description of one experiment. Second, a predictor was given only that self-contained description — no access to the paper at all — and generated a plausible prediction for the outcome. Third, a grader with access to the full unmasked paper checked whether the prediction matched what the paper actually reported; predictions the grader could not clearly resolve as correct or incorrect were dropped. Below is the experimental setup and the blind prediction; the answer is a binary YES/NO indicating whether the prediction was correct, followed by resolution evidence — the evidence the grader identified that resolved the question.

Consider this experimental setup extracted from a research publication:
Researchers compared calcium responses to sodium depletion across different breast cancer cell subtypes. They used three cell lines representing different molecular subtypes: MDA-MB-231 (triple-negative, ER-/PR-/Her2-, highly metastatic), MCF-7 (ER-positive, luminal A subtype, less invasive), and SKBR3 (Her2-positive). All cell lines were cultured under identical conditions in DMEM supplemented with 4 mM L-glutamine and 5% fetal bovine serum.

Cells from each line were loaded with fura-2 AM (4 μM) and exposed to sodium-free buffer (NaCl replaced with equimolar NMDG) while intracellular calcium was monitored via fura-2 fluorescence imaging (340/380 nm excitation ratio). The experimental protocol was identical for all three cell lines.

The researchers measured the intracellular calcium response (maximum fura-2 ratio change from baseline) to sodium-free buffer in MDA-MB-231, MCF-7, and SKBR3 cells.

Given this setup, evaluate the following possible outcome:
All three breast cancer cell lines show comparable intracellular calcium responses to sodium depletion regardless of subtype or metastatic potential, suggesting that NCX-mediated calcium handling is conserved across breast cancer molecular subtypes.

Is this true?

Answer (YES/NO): NO